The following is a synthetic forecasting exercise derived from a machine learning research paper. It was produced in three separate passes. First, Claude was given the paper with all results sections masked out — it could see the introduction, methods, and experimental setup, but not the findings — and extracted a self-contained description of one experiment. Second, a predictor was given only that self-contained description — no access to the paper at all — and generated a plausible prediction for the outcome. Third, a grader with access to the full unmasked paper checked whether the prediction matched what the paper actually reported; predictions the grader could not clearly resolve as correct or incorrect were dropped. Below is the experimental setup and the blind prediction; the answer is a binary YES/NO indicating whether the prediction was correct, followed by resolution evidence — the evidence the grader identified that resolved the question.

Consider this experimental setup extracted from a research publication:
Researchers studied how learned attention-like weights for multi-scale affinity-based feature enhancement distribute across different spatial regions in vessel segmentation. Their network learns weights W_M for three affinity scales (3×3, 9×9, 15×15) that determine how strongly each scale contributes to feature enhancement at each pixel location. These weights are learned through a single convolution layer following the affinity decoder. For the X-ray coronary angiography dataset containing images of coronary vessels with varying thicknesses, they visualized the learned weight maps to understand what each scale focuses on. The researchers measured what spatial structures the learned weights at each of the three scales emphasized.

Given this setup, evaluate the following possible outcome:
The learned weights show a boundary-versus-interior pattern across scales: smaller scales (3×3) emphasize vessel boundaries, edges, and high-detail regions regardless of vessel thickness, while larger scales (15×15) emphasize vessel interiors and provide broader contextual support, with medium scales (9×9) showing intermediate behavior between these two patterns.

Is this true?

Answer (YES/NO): NO